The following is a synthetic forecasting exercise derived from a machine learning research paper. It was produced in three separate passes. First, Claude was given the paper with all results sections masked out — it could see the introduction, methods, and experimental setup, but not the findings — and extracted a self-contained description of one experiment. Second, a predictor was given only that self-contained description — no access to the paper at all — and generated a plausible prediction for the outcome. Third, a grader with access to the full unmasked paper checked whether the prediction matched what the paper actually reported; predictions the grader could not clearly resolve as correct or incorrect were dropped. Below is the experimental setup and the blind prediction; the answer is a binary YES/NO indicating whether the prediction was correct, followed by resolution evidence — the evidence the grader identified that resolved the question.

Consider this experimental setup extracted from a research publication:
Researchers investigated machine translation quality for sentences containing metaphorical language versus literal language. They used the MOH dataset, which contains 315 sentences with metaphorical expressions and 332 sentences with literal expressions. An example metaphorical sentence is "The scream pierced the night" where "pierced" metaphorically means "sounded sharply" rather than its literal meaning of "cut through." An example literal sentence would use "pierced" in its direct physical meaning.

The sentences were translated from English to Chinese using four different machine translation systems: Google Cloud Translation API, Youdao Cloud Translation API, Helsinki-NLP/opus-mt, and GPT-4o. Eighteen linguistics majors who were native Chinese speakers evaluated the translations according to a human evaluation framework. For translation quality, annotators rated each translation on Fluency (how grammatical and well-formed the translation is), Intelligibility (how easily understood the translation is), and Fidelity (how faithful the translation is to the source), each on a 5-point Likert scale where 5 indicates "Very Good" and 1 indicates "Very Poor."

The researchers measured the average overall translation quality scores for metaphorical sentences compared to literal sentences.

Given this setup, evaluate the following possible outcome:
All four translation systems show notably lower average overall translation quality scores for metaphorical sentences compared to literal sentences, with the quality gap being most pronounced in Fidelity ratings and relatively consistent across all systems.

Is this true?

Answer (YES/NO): NO